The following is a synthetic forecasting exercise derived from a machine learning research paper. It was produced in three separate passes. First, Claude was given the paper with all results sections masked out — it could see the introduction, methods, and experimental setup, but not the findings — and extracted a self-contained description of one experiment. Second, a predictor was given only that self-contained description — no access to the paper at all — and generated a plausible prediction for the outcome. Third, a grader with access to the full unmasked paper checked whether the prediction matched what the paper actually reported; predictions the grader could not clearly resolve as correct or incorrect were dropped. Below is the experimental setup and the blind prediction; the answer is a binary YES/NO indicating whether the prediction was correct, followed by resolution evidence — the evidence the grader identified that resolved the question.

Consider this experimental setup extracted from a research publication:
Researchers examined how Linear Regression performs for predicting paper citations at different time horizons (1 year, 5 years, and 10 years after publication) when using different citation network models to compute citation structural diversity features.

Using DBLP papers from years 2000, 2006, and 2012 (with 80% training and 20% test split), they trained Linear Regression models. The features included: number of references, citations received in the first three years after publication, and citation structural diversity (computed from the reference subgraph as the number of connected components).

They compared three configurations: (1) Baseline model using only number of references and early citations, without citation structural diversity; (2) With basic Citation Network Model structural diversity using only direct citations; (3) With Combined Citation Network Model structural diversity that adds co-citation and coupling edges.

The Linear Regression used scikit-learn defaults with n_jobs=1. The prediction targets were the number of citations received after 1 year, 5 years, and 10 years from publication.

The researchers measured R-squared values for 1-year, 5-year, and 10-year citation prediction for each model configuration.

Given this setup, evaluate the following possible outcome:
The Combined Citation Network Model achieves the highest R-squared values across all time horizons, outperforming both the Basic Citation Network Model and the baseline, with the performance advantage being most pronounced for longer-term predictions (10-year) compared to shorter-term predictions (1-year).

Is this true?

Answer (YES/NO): NO